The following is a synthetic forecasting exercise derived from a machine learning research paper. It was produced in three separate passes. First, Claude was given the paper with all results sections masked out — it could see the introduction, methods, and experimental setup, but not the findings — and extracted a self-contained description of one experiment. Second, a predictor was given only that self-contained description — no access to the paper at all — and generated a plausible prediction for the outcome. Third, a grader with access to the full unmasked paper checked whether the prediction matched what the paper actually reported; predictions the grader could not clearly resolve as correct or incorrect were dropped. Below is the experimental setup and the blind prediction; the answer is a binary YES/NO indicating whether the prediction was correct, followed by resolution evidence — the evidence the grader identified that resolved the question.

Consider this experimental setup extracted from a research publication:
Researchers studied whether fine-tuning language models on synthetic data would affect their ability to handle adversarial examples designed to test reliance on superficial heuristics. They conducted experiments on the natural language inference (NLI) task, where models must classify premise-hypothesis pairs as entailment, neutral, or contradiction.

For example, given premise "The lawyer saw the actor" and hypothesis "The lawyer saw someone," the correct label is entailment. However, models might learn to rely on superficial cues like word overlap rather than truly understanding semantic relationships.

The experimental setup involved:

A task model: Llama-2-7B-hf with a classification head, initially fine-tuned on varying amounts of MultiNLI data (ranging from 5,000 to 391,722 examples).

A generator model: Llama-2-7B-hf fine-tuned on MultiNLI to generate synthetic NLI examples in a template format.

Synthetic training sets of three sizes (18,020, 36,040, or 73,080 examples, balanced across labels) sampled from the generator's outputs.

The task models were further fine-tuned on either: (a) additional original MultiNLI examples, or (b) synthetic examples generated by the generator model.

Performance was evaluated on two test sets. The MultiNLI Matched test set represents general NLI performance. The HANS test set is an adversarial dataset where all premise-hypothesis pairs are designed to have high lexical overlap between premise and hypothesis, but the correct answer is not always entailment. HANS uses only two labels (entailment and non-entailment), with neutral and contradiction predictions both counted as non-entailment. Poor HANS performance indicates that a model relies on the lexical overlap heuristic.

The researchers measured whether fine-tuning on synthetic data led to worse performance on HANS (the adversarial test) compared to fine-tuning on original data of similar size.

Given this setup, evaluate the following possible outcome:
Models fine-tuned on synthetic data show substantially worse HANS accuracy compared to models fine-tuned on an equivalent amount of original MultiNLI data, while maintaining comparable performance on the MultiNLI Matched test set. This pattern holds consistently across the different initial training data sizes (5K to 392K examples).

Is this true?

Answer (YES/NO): NO